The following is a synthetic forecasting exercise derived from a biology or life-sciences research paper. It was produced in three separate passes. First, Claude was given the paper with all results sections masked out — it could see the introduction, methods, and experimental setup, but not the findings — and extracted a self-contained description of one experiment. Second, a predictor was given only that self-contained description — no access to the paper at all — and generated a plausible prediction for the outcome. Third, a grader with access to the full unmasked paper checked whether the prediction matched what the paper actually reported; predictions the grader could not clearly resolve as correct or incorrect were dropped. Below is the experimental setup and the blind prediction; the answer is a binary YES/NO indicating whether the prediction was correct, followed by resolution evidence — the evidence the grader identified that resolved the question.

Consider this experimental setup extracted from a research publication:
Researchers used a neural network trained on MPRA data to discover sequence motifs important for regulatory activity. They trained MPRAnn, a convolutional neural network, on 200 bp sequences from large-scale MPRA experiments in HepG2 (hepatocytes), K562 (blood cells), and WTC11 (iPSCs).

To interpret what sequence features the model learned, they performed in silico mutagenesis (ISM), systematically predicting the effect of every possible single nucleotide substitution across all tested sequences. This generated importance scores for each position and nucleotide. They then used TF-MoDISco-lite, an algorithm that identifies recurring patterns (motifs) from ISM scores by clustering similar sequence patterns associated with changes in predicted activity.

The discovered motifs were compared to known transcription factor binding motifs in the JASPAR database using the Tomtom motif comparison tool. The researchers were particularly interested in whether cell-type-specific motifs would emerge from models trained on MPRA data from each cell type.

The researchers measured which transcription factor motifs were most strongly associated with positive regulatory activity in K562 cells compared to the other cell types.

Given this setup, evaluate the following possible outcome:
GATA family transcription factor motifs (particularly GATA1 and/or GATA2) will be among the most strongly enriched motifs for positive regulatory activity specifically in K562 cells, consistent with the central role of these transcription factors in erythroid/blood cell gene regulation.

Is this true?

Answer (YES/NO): YES